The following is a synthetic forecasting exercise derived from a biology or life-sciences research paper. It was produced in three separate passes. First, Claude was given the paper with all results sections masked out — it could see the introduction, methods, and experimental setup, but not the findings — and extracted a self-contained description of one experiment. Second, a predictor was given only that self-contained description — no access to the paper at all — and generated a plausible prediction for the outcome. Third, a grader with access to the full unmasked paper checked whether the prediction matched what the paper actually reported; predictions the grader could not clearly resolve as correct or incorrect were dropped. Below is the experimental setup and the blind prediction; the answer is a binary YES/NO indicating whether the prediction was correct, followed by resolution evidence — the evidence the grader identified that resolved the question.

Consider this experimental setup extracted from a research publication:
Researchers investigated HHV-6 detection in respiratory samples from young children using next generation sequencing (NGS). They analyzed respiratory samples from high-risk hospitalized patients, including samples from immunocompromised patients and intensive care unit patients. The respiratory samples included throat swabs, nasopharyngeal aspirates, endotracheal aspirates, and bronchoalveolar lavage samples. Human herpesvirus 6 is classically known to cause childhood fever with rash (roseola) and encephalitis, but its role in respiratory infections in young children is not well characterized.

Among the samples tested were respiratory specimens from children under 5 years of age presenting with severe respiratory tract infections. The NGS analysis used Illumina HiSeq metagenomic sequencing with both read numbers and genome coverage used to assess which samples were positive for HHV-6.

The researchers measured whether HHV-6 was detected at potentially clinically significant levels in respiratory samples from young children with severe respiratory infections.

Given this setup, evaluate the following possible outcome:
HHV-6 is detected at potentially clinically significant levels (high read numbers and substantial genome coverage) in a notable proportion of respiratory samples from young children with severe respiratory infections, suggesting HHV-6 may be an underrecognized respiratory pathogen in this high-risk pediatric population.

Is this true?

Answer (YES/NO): NO